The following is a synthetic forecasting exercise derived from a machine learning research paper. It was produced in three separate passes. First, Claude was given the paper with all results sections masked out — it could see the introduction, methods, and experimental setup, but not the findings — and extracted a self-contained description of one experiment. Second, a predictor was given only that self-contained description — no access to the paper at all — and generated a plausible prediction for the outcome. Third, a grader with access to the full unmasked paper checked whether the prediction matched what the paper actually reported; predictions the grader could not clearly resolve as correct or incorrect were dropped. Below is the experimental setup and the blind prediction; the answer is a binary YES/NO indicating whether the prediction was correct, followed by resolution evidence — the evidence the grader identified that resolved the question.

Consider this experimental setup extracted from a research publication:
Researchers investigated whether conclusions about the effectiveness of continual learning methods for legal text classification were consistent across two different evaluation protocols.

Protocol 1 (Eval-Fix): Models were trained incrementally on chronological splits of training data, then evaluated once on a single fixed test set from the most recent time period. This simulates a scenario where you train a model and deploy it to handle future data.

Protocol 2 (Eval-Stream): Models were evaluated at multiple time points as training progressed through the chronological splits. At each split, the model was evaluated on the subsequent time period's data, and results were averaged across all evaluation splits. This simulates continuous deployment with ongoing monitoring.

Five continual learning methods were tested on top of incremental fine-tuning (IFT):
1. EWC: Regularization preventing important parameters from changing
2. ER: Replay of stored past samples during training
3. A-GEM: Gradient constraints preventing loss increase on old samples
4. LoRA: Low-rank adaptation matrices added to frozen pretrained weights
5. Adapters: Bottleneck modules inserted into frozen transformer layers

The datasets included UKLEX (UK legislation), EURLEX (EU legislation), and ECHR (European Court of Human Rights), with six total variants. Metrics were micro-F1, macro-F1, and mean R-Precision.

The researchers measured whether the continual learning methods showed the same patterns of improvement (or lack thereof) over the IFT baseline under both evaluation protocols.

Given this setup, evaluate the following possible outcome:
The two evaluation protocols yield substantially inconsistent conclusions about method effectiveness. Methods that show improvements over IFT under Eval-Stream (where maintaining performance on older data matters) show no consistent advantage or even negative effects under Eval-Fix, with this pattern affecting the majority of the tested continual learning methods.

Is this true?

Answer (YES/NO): NO